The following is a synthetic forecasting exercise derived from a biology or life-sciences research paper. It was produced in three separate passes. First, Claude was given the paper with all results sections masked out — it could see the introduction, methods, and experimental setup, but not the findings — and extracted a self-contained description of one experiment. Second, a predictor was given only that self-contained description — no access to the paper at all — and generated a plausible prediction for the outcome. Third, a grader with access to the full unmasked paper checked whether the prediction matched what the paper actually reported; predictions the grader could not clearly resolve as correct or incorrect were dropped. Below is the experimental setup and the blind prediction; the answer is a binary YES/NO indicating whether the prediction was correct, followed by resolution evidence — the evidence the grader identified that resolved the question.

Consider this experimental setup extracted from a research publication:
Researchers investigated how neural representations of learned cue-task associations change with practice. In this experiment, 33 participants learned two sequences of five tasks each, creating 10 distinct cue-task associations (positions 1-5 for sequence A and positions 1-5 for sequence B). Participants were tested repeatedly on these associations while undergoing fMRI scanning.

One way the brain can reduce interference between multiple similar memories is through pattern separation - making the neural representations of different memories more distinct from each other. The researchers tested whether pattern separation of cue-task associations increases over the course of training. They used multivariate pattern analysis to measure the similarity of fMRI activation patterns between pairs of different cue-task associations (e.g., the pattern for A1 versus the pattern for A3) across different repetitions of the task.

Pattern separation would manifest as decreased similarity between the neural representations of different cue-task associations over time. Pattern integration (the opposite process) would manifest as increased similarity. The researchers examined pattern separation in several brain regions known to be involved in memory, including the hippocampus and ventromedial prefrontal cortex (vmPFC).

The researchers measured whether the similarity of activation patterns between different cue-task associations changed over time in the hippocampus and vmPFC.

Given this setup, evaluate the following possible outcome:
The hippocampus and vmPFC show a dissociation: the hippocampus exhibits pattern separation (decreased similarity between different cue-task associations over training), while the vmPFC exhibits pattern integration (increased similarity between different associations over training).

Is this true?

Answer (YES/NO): NO